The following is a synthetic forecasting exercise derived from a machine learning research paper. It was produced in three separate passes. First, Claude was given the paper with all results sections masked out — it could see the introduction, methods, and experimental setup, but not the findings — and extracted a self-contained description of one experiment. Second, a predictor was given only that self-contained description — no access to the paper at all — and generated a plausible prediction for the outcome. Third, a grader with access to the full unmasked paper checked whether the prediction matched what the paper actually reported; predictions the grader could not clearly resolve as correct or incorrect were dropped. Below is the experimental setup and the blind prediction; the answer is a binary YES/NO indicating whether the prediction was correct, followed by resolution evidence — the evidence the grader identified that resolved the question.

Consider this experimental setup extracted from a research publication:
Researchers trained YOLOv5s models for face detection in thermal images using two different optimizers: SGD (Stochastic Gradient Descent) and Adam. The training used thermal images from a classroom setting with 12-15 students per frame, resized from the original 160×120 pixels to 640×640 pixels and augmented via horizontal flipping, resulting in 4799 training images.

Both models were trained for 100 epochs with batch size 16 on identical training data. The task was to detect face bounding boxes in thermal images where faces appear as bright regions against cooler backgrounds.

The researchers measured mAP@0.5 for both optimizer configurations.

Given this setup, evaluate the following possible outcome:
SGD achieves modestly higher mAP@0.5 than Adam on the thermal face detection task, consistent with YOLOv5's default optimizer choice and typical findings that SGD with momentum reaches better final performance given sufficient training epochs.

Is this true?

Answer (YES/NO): YES